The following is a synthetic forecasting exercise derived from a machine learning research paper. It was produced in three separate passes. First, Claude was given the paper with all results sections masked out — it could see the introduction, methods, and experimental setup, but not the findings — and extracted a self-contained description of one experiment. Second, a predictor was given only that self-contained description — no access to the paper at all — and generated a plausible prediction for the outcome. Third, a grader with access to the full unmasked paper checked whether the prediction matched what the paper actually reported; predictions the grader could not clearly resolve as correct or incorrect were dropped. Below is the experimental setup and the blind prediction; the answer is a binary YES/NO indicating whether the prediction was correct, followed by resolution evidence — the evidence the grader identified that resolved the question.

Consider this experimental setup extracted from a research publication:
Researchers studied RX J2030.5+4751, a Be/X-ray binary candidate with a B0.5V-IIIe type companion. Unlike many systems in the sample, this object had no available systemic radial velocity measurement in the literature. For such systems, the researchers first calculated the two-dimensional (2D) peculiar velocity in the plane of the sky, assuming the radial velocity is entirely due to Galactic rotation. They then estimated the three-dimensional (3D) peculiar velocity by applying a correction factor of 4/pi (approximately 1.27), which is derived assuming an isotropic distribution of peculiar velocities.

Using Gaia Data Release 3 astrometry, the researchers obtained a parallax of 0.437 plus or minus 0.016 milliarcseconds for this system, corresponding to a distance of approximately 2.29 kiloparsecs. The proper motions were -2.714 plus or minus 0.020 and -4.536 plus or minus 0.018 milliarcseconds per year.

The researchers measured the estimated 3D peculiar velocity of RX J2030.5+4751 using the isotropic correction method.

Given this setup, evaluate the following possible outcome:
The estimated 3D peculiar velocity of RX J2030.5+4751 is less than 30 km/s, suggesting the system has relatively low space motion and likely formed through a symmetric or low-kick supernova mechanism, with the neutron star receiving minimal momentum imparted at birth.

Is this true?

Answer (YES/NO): YES